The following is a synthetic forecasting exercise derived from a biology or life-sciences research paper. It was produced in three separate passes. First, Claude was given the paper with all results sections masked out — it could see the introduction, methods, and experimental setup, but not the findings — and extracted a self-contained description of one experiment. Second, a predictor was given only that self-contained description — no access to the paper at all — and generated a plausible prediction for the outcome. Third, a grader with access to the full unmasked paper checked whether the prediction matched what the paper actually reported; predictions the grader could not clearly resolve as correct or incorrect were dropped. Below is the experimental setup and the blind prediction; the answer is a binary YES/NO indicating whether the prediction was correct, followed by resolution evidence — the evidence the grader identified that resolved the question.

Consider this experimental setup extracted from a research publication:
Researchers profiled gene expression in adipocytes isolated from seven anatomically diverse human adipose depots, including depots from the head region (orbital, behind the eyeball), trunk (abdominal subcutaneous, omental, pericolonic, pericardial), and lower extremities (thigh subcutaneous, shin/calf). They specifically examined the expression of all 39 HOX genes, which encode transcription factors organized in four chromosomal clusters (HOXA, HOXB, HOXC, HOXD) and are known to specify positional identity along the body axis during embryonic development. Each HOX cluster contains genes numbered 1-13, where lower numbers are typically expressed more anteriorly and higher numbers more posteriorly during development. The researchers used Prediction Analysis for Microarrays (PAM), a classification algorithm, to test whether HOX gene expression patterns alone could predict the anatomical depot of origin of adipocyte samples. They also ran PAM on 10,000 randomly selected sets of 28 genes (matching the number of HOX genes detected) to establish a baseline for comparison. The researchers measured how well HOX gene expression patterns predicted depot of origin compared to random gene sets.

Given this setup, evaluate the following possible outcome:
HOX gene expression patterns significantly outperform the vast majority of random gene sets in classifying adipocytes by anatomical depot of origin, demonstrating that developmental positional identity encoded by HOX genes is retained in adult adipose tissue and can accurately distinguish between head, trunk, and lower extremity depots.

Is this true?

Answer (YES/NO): NO